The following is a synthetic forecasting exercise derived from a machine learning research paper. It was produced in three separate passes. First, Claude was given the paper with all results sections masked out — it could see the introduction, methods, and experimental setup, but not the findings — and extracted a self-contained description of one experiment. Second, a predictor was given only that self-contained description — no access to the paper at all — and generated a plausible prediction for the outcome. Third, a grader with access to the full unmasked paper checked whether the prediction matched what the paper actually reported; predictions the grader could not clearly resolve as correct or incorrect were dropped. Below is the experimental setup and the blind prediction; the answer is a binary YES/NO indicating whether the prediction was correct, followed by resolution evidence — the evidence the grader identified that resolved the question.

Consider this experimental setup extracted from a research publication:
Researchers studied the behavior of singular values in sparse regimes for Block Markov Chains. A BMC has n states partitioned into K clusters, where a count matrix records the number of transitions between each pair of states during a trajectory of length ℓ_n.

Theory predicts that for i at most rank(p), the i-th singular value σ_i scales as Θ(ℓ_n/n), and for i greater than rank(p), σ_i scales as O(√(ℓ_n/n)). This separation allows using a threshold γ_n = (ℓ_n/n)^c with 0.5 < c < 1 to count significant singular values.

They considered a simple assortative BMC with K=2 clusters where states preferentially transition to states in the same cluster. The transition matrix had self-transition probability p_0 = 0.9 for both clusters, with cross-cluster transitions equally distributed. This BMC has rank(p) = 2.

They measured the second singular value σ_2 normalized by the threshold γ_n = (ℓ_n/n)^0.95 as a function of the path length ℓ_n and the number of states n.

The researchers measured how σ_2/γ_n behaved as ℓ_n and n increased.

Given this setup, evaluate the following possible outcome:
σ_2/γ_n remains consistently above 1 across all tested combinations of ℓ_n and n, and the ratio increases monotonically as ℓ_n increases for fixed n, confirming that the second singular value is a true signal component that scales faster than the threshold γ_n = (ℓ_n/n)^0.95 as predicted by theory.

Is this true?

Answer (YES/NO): NO